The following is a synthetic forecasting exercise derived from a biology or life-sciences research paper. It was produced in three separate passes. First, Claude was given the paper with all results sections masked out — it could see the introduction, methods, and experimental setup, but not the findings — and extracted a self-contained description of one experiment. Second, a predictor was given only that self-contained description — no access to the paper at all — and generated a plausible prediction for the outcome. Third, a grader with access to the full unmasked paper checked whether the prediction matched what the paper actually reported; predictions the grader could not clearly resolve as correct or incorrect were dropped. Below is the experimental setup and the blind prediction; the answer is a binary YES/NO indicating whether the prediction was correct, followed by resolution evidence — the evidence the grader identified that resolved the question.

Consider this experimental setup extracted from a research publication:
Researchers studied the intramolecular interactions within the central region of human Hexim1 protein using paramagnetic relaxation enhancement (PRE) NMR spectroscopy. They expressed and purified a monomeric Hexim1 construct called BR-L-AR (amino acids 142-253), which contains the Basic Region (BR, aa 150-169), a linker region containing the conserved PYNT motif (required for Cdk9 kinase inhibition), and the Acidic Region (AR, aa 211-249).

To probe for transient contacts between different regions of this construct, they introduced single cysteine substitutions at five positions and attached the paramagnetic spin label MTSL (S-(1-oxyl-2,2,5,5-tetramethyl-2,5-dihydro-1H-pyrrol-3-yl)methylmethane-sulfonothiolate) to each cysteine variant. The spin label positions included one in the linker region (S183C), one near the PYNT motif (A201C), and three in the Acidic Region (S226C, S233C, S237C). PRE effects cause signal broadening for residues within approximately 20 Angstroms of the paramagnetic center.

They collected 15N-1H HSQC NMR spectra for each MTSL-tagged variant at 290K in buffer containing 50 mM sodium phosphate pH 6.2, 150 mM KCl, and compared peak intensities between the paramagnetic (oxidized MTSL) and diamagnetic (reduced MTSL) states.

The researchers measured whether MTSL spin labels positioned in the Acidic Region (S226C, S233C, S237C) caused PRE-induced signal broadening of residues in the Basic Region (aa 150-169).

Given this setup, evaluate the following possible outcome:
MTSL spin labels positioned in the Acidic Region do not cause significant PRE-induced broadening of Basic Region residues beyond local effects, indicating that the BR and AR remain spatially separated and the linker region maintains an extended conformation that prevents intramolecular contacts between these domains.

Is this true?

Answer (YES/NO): NO